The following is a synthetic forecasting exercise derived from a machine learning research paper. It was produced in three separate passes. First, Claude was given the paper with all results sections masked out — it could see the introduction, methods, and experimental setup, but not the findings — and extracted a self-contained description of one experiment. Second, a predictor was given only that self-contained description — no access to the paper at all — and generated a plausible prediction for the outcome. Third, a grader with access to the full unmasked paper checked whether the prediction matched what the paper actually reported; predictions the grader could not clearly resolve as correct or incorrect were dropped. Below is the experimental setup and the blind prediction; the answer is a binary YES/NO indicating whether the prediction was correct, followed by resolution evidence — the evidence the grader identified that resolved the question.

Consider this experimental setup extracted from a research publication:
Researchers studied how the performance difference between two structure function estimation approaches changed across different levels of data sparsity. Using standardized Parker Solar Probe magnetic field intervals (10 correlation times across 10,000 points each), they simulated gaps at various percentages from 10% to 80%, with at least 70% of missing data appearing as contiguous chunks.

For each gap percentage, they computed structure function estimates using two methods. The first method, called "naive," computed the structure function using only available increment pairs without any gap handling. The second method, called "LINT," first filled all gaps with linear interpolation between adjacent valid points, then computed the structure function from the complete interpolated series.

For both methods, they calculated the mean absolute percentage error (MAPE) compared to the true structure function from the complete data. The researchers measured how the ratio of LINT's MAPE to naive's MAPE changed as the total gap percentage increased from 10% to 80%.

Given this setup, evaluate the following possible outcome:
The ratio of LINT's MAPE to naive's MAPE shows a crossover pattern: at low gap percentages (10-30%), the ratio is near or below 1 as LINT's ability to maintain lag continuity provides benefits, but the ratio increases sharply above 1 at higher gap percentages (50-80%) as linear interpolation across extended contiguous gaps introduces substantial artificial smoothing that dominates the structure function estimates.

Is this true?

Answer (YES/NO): NO